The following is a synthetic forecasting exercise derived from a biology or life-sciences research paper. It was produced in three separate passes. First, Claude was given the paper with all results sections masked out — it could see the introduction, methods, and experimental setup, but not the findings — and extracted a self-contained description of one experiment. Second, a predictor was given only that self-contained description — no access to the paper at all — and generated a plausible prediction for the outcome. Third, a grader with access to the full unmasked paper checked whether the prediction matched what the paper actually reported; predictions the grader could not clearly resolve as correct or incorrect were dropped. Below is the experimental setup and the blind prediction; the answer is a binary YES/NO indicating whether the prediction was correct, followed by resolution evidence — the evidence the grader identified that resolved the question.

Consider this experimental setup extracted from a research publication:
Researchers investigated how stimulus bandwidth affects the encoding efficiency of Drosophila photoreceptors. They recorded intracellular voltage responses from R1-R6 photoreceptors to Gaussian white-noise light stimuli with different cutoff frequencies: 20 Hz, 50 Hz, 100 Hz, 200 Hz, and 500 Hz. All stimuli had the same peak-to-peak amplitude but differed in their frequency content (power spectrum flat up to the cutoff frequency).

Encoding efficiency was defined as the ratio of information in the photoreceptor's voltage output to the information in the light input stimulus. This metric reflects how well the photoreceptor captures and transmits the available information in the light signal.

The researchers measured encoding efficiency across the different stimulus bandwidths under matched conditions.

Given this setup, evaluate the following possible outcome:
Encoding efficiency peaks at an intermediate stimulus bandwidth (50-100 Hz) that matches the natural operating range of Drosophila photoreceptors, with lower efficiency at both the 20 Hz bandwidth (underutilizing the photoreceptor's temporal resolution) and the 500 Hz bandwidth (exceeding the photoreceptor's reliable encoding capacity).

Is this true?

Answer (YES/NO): NO